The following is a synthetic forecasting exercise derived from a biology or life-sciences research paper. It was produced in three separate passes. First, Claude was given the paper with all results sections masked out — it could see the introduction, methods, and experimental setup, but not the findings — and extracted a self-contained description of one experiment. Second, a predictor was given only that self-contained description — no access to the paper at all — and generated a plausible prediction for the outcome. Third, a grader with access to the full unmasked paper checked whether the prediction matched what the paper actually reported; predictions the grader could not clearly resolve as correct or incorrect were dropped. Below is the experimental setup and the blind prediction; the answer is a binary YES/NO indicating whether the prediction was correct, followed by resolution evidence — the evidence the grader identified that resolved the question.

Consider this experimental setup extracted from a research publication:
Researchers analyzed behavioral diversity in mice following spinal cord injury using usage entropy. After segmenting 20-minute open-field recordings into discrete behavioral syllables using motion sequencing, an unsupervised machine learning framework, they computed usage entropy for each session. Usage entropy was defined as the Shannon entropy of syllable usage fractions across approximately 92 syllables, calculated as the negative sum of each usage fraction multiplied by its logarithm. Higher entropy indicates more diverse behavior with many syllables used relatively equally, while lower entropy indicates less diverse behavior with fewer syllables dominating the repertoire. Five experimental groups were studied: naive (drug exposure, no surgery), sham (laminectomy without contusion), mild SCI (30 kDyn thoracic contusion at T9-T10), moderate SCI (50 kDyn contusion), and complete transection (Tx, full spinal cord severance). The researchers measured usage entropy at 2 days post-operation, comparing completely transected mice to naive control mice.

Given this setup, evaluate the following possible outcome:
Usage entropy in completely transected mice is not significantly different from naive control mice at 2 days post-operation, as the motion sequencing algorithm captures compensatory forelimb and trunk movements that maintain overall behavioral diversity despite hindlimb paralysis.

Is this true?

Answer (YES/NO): NO